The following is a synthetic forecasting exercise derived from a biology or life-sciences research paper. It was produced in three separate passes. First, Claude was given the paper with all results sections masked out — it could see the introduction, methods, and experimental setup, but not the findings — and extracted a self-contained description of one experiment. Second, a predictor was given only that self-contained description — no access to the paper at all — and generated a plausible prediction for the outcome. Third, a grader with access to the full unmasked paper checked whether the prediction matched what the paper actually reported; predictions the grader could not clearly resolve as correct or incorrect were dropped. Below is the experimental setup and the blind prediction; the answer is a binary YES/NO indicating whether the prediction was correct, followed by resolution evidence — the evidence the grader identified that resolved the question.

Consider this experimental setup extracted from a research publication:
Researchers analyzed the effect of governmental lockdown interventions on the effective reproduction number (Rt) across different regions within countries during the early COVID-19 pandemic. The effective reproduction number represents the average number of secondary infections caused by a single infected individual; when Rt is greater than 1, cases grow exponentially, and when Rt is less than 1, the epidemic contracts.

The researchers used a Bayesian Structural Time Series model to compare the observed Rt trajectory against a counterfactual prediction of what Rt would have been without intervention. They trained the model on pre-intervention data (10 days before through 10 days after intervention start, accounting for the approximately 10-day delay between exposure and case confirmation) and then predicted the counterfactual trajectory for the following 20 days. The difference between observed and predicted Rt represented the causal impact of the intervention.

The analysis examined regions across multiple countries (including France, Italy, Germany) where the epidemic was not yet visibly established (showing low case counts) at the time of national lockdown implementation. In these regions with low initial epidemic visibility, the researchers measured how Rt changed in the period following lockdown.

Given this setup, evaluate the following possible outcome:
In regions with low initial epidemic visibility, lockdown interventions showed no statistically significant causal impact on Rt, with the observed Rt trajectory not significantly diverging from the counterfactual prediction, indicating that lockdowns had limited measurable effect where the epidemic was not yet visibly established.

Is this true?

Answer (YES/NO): NO